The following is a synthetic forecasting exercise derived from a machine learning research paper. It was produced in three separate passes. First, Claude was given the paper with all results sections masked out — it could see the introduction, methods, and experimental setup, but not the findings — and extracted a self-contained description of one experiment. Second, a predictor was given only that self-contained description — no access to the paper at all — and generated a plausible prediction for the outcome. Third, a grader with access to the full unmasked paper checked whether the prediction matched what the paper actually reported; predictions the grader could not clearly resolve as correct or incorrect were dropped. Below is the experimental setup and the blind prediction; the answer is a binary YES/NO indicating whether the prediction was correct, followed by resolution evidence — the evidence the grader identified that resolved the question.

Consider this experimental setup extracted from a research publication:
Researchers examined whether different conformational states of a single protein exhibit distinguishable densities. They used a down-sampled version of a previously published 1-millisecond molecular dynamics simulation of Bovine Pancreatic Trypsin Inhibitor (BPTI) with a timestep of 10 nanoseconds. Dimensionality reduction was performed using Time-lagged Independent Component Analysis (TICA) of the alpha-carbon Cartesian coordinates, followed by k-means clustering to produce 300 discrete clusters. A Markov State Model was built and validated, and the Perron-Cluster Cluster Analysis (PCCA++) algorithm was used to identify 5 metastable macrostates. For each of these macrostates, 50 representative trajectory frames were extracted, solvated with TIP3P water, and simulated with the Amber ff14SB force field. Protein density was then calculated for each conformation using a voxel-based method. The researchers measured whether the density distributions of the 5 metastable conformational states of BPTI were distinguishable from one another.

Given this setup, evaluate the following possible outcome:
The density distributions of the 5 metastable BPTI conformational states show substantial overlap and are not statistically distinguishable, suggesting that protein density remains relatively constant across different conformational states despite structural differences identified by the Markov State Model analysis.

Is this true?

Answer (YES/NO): NO